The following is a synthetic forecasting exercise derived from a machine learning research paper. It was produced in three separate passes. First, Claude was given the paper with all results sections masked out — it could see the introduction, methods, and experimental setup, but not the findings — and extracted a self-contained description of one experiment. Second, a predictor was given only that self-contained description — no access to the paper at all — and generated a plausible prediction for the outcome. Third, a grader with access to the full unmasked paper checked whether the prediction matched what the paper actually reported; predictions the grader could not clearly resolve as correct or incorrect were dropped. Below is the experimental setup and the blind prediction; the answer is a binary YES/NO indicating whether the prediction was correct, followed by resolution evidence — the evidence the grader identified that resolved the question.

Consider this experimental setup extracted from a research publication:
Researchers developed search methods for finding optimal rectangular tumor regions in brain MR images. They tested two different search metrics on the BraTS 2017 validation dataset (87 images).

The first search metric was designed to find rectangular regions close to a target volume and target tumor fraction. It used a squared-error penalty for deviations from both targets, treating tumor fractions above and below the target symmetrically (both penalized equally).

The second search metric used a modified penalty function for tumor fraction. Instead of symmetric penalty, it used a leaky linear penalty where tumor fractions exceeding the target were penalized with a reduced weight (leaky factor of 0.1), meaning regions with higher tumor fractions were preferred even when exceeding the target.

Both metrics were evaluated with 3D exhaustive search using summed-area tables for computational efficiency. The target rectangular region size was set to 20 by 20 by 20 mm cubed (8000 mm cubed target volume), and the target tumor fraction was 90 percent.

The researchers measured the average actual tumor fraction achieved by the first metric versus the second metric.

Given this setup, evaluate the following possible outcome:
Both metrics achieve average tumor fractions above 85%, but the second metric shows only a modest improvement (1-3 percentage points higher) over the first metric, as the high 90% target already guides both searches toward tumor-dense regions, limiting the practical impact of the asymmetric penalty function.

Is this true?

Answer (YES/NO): NO